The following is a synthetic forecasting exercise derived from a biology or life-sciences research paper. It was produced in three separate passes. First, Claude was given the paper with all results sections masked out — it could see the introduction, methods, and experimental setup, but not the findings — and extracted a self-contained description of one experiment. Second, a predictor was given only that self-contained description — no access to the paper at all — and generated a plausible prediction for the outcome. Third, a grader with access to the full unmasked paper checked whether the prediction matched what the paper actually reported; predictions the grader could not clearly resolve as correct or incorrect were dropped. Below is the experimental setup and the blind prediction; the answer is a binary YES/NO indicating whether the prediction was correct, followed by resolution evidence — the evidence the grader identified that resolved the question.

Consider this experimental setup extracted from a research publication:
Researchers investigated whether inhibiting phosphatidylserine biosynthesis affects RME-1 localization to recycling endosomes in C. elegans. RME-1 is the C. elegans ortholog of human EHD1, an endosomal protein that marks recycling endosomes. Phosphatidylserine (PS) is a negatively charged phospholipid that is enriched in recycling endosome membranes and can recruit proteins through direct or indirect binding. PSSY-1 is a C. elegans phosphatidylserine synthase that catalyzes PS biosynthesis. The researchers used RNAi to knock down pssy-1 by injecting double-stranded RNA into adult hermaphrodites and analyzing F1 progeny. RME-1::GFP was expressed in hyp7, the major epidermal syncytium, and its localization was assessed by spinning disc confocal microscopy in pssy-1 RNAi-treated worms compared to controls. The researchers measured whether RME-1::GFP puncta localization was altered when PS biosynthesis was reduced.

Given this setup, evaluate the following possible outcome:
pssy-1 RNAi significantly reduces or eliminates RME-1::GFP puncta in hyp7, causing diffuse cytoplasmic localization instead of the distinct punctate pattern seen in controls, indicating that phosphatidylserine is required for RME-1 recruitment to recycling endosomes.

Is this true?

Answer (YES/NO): NO